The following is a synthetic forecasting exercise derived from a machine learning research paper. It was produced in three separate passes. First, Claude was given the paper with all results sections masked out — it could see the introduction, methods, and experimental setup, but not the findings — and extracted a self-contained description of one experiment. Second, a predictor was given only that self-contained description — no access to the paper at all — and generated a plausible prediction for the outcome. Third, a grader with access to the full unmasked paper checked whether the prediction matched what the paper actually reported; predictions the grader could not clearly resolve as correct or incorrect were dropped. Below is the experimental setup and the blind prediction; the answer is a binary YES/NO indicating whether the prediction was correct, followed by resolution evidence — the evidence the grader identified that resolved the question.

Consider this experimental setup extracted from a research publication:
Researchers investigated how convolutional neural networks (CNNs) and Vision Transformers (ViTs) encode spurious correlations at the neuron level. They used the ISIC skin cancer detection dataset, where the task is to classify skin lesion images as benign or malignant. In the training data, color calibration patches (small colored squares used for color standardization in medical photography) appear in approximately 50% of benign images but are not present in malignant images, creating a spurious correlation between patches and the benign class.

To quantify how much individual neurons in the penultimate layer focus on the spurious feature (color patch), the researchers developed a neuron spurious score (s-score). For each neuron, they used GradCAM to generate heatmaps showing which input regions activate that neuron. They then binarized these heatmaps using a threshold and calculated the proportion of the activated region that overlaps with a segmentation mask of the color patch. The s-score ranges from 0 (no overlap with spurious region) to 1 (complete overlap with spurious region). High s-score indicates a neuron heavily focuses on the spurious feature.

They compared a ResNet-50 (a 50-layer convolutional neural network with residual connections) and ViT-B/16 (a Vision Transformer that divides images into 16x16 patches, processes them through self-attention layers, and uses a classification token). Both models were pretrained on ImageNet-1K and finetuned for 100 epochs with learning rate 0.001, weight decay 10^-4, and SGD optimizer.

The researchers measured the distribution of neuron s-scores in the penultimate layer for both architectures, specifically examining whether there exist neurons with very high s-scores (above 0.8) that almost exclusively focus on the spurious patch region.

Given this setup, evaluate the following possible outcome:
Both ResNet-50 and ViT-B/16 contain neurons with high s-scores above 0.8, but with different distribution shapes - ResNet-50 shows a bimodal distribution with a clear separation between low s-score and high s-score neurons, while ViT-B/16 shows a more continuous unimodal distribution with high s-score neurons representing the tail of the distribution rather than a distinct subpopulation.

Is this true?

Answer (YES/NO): NO